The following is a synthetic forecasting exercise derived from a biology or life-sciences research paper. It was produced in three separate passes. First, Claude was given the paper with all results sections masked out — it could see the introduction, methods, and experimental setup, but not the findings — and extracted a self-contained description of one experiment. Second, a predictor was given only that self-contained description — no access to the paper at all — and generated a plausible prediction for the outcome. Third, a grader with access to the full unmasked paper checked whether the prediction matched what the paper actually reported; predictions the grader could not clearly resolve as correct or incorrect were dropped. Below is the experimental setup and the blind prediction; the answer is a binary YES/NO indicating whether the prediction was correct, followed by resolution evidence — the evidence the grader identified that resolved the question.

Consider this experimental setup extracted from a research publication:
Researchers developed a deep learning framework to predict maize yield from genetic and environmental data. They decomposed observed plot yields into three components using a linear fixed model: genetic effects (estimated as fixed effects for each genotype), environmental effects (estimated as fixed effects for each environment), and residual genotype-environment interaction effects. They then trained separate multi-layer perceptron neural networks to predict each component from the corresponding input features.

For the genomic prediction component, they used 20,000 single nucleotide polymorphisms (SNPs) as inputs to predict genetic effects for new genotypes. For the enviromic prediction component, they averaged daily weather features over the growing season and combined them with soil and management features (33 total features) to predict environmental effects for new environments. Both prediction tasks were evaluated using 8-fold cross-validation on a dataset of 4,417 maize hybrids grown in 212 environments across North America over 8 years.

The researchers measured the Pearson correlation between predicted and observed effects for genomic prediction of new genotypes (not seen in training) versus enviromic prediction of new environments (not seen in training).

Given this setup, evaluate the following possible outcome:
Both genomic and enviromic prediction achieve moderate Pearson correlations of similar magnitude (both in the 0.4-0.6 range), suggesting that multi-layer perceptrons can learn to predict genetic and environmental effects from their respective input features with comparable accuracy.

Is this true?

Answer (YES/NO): NO